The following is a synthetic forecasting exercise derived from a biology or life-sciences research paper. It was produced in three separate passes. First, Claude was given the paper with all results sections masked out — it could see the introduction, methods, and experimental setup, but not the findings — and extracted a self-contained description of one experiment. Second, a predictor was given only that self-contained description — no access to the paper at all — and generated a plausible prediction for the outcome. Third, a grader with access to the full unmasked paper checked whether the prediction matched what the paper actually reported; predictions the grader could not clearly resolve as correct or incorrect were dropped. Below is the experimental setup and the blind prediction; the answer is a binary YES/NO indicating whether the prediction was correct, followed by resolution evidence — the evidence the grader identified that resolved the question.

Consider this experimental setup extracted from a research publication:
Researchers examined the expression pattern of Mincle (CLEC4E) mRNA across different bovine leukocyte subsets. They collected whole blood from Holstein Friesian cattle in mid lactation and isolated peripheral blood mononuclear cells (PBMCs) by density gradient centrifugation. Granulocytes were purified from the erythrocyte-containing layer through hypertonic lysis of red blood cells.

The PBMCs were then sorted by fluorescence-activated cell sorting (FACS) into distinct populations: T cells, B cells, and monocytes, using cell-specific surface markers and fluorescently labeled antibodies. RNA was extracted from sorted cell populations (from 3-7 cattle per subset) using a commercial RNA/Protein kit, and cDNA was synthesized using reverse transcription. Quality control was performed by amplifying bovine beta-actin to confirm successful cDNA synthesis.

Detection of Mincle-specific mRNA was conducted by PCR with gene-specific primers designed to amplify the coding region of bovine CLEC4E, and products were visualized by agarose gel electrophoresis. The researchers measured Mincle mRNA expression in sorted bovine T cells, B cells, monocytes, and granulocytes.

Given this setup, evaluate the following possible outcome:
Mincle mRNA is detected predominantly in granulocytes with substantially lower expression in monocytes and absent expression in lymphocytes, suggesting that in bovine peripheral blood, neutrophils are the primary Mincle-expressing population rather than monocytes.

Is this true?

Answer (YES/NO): NO